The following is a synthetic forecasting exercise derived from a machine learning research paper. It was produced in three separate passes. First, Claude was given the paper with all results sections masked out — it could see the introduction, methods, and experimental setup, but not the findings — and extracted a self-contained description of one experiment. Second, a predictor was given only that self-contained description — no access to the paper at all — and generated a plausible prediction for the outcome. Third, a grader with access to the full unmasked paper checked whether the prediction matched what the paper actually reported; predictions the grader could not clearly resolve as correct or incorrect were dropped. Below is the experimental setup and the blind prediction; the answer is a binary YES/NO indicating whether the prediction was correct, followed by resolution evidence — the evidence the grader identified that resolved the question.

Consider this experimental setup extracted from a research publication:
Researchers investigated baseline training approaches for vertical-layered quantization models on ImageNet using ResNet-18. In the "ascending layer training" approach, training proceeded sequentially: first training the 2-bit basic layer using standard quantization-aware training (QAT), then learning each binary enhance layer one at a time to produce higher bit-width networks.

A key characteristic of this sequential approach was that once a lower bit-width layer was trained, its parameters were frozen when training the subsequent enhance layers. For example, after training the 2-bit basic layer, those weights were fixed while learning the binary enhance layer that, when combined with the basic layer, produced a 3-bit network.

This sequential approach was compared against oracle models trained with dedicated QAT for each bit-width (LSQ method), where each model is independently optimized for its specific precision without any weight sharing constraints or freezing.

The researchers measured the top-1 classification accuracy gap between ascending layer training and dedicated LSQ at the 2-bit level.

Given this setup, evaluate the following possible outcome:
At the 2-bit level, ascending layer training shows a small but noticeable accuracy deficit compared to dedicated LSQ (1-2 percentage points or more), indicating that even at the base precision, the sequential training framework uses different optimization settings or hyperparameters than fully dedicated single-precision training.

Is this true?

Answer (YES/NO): NO